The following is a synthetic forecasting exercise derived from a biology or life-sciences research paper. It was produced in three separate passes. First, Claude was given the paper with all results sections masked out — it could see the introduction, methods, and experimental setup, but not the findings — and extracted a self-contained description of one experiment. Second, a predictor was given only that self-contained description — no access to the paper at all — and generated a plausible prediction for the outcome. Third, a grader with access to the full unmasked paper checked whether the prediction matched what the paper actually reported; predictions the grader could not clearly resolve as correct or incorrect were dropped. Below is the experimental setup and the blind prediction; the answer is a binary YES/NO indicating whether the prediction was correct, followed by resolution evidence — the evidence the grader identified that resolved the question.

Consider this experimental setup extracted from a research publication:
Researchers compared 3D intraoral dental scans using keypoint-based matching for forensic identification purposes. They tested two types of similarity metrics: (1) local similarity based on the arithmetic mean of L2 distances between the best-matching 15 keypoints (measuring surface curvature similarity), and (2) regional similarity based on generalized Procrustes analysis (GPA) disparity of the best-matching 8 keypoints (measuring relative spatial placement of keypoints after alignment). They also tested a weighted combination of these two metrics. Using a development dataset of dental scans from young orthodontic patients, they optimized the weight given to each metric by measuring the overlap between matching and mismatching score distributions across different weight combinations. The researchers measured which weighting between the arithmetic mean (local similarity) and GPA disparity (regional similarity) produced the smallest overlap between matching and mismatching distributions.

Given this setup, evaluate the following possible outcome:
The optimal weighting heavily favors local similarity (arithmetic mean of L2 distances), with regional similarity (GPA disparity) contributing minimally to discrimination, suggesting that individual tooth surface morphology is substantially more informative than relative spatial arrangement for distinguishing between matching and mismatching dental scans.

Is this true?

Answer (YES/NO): YES